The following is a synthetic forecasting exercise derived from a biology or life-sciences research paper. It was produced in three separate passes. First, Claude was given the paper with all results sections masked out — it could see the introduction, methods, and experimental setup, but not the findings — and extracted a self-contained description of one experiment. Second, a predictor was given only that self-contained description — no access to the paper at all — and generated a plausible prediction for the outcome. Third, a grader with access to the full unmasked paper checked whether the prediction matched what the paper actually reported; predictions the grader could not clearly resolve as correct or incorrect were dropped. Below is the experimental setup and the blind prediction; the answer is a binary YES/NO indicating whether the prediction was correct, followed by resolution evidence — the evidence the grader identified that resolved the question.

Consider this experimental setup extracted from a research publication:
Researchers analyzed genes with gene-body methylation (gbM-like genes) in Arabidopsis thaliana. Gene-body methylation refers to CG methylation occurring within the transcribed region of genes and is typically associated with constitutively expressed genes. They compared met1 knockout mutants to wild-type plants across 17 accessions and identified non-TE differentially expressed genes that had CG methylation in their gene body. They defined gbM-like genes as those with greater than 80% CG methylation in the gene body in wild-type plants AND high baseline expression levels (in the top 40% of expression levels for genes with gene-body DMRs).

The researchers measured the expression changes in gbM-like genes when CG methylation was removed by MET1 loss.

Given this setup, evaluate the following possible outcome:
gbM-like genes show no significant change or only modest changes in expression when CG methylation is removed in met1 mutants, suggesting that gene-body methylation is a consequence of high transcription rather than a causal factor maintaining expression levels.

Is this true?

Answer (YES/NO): NO